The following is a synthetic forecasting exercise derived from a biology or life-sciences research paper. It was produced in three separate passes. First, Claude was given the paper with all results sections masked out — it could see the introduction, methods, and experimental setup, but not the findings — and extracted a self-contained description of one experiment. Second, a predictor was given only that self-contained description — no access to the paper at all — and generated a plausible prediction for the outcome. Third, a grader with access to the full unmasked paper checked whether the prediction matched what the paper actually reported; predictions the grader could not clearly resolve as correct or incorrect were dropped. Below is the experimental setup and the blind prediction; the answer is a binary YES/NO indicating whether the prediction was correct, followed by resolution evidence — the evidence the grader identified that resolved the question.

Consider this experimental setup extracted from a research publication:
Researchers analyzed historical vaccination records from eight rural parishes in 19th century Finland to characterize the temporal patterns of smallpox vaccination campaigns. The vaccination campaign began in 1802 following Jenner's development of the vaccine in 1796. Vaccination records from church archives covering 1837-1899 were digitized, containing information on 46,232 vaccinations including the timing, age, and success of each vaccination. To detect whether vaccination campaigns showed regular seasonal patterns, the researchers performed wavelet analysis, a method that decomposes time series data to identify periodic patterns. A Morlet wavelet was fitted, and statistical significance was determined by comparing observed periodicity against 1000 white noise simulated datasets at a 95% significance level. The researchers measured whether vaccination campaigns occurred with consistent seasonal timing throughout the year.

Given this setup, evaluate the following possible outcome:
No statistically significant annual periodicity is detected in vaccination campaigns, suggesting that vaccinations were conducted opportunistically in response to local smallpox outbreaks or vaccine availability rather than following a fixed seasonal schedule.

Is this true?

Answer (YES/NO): NO